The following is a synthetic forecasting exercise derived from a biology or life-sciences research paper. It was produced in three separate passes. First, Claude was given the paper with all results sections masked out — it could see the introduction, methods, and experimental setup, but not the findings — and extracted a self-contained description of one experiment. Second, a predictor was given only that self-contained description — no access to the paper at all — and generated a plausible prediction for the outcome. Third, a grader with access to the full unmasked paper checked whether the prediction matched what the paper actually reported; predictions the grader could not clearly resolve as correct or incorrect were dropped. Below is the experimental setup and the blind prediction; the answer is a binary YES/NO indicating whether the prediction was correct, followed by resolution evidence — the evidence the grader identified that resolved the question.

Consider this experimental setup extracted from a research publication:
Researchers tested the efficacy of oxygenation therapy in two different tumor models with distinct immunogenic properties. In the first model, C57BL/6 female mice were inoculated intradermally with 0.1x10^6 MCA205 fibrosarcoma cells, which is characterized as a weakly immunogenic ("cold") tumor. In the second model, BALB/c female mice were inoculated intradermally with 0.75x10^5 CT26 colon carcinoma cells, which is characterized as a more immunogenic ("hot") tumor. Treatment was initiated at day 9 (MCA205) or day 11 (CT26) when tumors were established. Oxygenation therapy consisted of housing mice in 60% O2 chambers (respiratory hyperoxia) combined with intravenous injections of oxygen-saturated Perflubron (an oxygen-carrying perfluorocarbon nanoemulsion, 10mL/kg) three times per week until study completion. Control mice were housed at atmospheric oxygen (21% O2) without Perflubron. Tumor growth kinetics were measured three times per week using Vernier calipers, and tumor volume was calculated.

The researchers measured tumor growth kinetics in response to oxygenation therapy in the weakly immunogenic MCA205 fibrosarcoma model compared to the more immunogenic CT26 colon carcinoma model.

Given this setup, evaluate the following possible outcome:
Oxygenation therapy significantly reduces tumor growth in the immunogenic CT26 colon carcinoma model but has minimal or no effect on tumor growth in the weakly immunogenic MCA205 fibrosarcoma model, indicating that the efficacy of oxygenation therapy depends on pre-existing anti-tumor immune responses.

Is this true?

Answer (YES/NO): NO